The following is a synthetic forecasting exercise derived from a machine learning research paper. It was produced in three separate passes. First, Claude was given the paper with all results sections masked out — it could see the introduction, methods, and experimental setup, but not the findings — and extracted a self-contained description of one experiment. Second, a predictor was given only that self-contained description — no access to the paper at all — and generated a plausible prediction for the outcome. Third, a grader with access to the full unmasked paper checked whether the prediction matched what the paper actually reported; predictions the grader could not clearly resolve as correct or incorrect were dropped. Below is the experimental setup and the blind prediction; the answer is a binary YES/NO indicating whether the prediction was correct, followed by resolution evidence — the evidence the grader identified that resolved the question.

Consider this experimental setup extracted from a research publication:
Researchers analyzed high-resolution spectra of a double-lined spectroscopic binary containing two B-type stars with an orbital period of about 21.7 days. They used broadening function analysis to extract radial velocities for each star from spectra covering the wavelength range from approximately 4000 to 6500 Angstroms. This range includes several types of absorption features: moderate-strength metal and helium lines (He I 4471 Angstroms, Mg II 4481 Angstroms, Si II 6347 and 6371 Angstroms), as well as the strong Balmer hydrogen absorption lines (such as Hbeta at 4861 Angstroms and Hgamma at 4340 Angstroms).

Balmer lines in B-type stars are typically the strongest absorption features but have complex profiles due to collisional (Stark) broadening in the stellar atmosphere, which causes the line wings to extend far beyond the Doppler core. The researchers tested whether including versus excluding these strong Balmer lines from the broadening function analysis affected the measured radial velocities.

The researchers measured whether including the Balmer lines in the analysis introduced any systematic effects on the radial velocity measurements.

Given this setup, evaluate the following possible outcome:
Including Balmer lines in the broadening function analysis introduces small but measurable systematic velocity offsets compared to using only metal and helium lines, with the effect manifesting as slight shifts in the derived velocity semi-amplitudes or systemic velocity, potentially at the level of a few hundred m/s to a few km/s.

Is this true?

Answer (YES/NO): YES